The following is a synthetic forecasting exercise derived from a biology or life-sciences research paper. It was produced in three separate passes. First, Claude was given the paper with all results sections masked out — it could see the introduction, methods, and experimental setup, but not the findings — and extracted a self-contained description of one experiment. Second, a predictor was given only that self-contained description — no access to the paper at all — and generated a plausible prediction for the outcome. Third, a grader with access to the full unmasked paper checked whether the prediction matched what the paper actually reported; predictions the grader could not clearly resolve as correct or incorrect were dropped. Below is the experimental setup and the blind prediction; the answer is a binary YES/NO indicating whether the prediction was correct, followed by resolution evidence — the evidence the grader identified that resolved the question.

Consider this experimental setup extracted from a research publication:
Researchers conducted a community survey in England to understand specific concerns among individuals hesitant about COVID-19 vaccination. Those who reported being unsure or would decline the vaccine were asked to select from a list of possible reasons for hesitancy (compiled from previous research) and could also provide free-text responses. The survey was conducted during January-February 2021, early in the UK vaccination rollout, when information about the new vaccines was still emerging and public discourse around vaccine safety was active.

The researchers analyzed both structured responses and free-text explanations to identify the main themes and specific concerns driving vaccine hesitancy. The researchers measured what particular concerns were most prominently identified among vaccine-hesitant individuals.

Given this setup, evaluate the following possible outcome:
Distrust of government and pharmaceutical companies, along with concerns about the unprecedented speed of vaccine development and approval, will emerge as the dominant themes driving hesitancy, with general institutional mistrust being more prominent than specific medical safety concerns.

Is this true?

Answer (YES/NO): NO